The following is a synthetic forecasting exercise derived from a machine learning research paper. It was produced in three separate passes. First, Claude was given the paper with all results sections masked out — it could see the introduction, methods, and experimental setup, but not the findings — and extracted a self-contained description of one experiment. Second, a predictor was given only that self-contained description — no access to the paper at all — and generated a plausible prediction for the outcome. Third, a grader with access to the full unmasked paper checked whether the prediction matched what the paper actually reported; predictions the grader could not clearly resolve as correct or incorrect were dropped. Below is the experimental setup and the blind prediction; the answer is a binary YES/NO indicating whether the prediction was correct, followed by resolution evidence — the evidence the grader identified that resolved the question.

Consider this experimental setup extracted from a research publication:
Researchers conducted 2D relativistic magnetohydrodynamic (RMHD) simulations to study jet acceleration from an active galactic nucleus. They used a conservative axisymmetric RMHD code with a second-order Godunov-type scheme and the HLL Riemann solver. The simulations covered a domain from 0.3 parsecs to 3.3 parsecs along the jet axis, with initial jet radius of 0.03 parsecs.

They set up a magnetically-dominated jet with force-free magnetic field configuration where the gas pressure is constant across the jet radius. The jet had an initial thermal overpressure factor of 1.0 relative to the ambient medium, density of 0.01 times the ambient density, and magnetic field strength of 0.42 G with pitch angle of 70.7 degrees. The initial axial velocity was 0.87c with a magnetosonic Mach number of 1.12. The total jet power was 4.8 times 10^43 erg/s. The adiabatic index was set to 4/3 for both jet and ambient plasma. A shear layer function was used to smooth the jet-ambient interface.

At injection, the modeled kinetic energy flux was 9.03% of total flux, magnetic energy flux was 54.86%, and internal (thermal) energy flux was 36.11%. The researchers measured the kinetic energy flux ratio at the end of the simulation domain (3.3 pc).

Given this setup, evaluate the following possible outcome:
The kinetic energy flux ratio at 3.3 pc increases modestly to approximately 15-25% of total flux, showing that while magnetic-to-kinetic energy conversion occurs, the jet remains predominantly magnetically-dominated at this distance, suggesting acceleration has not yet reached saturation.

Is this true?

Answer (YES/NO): NO